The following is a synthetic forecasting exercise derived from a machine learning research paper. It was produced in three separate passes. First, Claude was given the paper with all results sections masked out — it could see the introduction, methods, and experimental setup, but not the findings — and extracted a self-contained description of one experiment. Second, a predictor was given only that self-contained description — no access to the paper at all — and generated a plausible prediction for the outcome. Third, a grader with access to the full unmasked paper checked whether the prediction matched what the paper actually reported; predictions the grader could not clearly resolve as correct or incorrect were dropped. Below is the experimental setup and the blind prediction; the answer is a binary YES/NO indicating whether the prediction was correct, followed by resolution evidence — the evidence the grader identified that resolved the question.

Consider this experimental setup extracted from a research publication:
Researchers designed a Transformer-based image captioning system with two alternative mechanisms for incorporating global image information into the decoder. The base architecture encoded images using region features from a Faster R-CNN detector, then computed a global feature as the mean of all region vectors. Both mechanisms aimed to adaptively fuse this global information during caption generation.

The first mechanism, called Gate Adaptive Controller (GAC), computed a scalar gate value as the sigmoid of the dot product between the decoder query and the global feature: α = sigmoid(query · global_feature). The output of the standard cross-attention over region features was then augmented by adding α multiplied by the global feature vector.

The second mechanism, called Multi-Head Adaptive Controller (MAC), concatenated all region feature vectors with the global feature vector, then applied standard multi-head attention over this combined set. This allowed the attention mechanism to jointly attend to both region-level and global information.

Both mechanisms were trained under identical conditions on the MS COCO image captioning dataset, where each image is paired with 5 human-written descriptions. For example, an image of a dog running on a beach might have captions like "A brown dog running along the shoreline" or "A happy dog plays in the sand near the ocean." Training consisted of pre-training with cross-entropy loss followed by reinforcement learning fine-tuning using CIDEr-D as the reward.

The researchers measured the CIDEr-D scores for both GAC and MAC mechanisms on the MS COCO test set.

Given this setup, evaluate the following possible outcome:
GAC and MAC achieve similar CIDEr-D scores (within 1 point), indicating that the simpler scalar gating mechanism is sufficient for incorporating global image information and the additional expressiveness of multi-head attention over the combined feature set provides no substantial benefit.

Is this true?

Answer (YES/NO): NO